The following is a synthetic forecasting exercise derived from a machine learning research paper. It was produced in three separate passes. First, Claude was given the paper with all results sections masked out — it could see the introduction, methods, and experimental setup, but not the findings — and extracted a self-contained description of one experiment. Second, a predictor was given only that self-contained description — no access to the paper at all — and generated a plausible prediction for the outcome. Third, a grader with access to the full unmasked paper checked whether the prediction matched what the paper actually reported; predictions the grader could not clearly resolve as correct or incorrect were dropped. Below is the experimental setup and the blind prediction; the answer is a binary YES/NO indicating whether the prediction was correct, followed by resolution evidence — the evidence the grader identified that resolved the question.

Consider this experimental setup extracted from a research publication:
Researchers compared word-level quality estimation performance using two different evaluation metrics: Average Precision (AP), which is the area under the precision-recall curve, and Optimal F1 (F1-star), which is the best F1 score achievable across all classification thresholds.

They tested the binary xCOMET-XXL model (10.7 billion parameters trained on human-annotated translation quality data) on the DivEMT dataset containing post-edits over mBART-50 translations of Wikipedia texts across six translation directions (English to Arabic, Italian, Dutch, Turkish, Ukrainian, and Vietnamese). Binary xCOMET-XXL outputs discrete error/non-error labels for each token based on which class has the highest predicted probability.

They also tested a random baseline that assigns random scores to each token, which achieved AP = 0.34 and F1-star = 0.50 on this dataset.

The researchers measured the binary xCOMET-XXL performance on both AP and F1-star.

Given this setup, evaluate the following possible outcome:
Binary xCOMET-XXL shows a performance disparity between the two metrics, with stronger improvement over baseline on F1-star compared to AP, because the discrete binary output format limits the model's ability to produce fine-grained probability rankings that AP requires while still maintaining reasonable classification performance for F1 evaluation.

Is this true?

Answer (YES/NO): NO